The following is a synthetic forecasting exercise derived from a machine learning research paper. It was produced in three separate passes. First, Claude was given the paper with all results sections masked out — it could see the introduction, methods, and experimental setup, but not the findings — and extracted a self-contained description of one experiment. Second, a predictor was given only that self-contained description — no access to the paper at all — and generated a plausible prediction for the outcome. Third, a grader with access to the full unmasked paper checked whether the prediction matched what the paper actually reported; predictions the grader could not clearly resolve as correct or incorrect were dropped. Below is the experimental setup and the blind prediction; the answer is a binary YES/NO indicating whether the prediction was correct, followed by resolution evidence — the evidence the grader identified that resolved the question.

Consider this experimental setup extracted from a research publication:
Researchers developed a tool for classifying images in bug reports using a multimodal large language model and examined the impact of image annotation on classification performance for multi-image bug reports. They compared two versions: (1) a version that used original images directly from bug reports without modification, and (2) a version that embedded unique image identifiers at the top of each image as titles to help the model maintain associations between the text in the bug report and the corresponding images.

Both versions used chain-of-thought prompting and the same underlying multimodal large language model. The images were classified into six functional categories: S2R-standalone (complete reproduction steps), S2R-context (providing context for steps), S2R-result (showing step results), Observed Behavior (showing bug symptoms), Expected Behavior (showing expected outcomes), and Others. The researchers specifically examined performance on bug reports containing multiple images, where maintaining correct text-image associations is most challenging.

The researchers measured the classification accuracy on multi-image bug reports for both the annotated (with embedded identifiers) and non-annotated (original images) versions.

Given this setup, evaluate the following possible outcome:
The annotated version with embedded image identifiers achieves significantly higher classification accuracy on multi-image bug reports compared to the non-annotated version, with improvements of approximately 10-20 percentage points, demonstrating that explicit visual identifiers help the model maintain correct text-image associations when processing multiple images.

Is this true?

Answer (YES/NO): NO